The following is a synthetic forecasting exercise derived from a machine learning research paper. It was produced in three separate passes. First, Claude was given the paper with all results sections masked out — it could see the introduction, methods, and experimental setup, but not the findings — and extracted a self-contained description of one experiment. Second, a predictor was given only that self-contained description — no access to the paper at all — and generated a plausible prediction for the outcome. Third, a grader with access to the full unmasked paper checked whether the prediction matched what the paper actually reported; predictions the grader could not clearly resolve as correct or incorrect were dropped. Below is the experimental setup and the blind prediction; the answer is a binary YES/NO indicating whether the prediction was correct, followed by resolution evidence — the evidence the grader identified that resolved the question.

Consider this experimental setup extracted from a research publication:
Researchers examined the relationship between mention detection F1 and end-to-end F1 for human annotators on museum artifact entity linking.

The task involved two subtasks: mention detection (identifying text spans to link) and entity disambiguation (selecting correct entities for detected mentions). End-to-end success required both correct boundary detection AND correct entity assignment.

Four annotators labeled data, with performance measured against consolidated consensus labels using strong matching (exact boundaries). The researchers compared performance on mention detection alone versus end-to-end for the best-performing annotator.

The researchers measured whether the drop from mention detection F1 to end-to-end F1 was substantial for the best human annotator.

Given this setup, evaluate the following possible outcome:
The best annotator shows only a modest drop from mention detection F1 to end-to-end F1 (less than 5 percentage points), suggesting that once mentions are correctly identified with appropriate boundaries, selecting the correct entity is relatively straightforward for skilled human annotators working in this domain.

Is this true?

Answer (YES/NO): NO